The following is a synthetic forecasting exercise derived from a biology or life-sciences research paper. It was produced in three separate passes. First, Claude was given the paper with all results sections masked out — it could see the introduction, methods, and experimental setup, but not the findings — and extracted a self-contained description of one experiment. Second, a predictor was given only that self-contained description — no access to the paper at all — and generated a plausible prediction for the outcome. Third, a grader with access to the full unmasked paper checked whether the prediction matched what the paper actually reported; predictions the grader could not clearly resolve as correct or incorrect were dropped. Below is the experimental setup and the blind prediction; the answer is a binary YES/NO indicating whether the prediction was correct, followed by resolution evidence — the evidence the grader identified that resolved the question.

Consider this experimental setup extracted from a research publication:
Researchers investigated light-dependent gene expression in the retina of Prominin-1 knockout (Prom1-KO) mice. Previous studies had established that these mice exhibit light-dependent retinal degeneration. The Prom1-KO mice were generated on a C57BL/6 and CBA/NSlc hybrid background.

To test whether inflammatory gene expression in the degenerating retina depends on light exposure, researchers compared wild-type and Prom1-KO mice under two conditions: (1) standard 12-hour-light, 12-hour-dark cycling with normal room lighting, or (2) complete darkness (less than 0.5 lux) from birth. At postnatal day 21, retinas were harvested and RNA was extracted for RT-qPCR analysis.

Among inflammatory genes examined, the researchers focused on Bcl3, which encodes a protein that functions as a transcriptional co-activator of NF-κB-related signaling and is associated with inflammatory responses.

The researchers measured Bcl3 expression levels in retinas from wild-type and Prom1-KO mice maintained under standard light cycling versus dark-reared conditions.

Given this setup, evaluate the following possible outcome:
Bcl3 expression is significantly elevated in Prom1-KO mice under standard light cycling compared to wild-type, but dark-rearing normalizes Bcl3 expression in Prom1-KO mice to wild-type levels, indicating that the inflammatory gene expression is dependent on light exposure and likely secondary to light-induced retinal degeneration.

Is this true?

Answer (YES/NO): YES